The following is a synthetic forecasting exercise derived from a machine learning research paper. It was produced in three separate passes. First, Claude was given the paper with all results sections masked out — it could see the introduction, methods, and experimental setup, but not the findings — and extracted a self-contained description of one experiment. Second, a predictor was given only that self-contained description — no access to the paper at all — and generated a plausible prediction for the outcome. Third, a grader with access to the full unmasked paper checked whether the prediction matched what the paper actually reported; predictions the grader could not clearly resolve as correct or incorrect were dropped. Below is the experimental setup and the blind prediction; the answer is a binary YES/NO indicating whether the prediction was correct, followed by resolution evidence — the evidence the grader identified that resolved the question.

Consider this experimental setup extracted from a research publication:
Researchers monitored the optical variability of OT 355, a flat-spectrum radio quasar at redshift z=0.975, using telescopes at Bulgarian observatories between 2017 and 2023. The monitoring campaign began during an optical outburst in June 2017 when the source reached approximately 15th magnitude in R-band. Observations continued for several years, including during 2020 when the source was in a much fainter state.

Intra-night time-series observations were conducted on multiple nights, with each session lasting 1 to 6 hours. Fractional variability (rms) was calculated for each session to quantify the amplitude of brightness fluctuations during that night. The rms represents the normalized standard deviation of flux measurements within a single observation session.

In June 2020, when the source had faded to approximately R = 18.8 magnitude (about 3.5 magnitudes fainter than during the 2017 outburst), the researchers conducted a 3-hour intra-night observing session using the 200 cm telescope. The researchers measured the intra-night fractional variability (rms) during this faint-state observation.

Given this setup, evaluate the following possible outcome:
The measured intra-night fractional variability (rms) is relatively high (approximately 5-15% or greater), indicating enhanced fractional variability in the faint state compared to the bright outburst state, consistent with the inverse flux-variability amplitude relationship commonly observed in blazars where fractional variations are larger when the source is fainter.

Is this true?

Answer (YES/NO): NO